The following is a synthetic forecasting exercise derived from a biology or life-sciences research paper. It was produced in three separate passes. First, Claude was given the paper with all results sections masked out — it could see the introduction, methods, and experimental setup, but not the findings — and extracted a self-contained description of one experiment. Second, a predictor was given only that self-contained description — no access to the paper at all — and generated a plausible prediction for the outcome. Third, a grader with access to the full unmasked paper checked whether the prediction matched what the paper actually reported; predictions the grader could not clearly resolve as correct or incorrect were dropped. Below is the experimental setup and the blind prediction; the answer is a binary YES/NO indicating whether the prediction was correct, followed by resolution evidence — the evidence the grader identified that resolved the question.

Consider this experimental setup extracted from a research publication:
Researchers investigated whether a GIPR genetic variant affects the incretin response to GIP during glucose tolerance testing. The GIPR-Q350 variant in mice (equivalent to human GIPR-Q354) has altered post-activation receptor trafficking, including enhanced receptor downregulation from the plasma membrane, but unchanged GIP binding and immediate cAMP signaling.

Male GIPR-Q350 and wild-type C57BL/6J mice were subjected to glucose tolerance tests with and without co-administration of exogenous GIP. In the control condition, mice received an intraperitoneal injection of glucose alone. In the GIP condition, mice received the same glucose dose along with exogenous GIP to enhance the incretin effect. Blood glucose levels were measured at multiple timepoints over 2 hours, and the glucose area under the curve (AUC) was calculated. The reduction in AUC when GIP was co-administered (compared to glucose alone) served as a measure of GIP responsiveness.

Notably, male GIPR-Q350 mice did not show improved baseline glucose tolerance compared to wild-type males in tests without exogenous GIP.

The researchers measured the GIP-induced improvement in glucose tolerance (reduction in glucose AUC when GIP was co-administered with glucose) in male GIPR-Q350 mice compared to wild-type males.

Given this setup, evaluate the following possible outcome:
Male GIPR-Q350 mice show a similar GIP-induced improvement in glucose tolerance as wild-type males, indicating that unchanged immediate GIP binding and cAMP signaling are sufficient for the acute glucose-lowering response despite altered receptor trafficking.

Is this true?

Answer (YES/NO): NO